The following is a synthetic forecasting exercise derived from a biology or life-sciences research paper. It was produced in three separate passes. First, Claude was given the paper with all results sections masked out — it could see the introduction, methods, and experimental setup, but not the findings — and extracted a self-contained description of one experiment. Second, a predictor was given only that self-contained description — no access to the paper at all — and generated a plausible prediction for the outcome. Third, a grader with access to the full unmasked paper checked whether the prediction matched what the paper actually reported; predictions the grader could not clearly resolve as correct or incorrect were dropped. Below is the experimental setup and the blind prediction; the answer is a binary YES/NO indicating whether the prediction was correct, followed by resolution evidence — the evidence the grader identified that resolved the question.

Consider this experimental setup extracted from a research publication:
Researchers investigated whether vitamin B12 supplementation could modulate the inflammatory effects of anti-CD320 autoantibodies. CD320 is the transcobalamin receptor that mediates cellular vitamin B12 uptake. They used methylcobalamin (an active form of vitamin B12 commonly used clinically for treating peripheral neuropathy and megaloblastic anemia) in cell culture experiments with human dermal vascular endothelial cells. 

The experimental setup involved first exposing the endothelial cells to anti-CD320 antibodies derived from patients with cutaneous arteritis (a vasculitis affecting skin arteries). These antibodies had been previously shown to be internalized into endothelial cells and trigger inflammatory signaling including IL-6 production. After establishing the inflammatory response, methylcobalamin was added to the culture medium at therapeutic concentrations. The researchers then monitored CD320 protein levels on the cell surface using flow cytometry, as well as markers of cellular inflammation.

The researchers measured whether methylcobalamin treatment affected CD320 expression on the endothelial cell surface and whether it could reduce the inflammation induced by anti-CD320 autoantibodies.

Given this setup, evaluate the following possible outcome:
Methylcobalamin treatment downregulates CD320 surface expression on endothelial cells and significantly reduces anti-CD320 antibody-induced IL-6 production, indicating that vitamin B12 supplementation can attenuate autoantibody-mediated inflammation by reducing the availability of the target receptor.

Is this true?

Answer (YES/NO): YES